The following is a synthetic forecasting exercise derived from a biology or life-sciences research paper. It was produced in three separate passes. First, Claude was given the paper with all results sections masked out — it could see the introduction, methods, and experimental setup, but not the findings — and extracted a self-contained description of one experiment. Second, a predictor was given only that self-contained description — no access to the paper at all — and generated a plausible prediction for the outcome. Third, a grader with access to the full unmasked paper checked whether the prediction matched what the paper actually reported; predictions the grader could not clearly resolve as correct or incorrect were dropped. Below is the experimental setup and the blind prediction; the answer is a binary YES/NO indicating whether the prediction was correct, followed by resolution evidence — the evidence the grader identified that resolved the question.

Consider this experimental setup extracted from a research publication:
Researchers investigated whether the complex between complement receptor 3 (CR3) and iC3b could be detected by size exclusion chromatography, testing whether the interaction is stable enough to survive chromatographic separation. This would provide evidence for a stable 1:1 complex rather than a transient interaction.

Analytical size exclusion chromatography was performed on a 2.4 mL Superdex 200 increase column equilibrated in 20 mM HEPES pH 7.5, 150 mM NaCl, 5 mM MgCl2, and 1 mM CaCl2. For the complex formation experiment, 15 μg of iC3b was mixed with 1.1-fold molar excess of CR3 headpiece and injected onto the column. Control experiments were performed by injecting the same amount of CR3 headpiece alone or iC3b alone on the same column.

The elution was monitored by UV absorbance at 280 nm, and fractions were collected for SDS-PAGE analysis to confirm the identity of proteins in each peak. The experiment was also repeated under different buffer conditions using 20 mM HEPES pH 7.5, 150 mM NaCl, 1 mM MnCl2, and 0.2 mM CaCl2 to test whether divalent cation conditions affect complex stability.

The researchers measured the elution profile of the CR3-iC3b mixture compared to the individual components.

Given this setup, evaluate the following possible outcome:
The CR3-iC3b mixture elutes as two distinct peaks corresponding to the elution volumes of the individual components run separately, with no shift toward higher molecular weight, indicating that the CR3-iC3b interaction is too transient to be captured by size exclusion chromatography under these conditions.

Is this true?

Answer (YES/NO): NO